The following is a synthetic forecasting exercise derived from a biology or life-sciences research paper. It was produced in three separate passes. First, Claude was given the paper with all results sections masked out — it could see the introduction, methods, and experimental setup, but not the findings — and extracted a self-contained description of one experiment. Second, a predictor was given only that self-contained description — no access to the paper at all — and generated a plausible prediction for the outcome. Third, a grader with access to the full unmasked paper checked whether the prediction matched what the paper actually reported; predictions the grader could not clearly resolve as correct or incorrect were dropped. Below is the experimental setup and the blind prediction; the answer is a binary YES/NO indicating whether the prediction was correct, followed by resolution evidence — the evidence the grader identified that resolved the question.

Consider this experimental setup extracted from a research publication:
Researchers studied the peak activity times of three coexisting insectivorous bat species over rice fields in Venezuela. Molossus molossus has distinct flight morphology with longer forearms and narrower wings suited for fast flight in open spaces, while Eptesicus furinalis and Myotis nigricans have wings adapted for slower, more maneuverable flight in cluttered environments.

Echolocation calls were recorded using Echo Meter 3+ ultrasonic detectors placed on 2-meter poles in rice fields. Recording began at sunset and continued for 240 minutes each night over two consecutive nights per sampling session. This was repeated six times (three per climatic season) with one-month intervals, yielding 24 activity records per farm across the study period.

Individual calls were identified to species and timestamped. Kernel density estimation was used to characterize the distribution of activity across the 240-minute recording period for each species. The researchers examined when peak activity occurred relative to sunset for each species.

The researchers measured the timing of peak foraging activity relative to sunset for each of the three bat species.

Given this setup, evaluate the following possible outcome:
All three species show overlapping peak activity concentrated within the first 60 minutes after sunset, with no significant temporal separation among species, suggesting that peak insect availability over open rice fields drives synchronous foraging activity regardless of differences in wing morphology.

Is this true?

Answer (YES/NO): NO